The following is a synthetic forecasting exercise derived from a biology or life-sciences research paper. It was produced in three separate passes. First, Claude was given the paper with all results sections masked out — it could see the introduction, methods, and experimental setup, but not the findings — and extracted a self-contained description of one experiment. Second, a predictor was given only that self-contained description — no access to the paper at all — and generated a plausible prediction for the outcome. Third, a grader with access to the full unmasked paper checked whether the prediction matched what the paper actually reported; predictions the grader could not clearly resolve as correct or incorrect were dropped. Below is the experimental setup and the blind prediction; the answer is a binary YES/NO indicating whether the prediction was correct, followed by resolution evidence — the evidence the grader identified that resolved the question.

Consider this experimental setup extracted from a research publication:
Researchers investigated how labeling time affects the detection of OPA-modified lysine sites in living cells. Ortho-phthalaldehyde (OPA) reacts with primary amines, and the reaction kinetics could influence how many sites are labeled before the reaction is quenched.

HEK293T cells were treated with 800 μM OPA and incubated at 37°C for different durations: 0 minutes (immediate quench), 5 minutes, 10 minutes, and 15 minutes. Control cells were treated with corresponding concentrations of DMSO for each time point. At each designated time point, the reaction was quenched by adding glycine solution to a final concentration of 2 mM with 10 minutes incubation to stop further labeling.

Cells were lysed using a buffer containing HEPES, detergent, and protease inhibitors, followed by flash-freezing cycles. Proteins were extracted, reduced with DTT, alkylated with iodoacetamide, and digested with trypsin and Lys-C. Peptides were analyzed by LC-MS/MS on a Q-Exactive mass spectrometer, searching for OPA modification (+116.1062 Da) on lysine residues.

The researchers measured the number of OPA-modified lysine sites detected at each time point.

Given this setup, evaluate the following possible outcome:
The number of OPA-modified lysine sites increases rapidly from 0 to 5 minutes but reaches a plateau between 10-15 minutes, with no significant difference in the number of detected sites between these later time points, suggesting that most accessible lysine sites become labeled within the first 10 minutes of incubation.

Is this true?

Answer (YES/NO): NO